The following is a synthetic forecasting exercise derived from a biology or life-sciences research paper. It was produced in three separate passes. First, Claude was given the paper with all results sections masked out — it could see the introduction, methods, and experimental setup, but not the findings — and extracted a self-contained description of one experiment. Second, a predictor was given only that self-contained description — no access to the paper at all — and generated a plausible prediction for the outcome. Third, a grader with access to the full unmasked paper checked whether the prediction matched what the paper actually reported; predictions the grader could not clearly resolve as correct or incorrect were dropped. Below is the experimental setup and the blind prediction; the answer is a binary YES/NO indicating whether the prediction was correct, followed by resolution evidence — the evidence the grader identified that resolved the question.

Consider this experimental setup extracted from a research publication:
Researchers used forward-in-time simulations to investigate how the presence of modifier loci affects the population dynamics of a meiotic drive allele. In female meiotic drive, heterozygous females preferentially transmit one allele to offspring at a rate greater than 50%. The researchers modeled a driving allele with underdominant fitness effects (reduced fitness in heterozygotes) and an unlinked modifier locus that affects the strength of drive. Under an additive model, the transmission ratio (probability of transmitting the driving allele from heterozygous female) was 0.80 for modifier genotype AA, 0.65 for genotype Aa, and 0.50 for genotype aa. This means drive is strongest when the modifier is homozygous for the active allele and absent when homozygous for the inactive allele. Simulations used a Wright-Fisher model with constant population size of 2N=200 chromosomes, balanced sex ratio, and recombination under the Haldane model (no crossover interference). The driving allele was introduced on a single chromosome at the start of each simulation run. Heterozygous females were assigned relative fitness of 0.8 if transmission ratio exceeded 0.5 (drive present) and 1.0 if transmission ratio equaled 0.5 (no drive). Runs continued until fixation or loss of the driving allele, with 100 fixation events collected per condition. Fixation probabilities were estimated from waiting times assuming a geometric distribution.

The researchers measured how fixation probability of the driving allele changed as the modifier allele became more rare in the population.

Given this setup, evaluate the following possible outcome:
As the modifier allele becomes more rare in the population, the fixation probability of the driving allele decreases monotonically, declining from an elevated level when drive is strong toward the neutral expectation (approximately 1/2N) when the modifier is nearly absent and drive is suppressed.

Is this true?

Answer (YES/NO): YES